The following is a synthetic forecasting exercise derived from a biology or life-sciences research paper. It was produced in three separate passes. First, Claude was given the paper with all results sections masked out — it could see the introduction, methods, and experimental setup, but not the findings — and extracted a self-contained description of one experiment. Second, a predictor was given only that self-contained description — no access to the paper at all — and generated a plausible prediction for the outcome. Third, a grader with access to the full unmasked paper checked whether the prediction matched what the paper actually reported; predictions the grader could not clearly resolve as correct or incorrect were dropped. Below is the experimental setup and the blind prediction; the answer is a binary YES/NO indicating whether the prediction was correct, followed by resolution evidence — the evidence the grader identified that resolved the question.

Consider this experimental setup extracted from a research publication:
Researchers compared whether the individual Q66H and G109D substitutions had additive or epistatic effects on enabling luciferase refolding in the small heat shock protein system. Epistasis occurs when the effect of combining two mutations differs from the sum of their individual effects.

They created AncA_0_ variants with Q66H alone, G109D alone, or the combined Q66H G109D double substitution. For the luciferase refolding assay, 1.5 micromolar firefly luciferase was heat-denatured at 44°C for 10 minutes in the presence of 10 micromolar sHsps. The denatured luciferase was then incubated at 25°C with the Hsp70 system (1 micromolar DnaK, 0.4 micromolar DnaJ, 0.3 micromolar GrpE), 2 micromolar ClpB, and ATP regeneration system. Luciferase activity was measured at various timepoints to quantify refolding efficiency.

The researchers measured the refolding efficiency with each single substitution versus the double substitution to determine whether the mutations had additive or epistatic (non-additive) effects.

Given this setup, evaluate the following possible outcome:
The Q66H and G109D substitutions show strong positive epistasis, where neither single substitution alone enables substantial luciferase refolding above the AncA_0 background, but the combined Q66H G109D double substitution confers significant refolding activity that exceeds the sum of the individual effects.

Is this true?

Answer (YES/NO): YES